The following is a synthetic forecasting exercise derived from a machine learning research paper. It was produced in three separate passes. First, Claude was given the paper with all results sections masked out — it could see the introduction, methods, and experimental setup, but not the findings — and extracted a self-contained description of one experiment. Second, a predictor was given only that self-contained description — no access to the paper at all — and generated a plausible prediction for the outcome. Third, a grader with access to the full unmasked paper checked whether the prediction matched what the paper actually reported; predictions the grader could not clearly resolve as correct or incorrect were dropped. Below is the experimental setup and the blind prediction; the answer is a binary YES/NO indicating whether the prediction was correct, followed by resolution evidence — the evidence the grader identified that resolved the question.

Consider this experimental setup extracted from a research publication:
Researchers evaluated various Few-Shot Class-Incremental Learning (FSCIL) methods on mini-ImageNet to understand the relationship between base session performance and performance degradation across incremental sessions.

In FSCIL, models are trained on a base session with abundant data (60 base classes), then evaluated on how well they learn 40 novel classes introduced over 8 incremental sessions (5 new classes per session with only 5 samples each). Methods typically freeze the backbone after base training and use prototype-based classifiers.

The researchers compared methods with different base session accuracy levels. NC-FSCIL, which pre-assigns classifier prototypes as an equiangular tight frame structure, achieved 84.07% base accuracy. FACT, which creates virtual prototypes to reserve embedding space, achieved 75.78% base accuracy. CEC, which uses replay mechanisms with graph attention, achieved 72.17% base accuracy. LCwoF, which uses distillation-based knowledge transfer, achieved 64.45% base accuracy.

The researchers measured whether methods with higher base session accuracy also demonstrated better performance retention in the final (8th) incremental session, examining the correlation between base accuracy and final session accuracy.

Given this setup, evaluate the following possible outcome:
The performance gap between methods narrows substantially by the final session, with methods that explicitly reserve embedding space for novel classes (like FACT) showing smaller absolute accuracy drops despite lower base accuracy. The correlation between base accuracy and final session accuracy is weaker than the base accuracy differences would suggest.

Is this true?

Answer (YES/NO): NO